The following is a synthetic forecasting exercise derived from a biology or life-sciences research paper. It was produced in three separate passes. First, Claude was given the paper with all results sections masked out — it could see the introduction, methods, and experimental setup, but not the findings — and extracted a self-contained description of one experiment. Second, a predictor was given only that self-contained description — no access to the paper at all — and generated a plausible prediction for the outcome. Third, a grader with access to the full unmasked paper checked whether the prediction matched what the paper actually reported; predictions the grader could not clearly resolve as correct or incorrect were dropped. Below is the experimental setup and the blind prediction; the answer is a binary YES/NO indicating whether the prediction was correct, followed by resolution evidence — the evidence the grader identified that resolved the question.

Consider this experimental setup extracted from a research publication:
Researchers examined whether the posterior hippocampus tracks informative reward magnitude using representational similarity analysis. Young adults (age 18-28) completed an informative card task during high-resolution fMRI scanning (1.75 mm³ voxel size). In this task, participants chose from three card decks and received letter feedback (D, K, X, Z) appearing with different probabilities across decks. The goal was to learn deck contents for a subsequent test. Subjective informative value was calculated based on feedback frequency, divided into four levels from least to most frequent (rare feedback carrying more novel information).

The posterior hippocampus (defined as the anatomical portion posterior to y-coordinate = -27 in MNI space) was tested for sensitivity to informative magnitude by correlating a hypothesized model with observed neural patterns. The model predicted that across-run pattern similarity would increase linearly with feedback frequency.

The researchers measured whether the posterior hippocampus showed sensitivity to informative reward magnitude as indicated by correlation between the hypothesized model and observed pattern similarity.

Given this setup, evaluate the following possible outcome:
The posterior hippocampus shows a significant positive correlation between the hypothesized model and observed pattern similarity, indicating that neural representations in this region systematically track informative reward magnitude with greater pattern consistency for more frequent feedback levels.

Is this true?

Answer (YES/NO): NO